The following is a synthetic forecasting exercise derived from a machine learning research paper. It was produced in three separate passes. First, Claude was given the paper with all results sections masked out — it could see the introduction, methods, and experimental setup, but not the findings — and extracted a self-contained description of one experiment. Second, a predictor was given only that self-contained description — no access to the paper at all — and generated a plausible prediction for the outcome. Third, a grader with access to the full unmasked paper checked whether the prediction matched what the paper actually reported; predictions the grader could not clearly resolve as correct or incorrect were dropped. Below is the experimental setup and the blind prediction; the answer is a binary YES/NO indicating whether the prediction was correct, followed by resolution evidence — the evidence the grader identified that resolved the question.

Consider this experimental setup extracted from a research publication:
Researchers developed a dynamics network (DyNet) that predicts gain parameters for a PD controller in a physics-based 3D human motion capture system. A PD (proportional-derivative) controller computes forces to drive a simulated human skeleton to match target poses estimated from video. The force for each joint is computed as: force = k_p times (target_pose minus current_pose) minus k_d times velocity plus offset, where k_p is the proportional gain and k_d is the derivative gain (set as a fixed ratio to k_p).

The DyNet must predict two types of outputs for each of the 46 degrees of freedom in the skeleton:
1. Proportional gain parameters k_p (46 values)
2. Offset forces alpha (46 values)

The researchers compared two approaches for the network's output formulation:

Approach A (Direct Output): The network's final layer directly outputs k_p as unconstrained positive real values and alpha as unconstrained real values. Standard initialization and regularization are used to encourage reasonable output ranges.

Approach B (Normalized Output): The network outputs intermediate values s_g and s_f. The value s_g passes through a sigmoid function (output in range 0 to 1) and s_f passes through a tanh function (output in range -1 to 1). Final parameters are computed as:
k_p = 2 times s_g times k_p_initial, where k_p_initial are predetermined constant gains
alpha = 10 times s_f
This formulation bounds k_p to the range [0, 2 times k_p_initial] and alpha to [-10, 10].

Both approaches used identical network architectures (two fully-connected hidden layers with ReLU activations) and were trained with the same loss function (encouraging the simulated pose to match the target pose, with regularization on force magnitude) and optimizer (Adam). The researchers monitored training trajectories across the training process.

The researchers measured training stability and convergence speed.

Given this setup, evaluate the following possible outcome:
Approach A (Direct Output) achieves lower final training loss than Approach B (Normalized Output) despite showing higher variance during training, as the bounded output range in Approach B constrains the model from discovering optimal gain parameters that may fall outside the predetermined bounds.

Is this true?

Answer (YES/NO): NO